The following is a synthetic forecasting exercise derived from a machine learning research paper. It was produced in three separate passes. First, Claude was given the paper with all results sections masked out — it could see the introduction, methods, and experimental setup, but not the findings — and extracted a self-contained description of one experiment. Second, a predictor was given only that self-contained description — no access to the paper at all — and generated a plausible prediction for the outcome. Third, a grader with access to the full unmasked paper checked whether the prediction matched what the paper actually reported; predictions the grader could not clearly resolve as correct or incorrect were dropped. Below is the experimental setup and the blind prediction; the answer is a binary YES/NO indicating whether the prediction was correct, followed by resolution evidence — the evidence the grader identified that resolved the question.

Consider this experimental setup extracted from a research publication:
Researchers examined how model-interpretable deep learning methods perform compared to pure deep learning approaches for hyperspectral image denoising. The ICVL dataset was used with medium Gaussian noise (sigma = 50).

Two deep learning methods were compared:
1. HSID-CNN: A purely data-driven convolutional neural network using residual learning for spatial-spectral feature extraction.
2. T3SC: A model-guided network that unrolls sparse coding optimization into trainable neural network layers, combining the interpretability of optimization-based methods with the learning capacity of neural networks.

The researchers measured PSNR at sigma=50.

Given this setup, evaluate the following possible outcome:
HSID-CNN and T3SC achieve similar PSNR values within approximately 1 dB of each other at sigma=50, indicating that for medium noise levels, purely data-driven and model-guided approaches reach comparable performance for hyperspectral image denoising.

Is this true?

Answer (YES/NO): NO